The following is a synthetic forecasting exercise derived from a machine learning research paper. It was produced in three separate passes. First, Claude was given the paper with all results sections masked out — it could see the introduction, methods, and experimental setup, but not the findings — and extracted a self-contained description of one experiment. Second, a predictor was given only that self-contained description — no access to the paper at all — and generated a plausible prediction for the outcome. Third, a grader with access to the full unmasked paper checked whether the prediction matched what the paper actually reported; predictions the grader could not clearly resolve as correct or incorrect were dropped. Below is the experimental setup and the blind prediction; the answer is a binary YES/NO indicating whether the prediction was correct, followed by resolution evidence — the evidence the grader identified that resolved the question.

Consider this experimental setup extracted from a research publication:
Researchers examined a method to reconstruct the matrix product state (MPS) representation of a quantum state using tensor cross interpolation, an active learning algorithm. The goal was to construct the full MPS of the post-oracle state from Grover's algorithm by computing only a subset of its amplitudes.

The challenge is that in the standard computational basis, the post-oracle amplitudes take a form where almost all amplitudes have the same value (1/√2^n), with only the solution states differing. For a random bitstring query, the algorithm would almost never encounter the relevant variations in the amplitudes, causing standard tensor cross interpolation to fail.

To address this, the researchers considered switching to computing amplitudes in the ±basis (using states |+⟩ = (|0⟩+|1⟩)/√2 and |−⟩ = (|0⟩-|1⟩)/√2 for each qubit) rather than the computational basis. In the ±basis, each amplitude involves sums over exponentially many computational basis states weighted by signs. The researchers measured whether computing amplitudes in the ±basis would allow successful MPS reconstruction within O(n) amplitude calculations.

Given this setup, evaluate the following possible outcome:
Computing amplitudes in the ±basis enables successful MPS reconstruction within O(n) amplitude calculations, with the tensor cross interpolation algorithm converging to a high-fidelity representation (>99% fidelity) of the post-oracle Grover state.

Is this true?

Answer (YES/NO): NO